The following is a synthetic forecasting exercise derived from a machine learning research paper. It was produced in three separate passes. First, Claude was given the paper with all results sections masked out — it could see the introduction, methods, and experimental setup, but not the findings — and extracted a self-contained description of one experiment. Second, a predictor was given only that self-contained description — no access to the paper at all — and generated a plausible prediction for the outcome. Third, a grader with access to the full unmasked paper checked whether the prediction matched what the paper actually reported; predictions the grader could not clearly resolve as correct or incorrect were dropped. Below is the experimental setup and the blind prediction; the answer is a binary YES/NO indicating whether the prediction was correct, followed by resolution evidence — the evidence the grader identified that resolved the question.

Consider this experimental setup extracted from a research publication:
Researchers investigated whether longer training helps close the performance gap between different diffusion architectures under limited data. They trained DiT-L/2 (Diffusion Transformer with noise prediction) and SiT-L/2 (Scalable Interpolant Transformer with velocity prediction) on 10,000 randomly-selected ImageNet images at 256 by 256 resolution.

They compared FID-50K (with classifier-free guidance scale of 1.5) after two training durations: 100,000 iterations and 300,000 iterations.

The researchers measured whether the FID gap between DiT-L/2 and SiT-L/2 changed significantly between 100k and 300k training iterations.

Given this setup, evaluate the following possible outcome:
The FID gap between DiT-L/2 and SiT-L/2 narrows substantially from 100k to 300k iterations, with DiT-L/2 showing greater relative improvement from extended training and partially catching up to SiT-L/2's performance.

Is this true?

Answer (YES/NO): NO